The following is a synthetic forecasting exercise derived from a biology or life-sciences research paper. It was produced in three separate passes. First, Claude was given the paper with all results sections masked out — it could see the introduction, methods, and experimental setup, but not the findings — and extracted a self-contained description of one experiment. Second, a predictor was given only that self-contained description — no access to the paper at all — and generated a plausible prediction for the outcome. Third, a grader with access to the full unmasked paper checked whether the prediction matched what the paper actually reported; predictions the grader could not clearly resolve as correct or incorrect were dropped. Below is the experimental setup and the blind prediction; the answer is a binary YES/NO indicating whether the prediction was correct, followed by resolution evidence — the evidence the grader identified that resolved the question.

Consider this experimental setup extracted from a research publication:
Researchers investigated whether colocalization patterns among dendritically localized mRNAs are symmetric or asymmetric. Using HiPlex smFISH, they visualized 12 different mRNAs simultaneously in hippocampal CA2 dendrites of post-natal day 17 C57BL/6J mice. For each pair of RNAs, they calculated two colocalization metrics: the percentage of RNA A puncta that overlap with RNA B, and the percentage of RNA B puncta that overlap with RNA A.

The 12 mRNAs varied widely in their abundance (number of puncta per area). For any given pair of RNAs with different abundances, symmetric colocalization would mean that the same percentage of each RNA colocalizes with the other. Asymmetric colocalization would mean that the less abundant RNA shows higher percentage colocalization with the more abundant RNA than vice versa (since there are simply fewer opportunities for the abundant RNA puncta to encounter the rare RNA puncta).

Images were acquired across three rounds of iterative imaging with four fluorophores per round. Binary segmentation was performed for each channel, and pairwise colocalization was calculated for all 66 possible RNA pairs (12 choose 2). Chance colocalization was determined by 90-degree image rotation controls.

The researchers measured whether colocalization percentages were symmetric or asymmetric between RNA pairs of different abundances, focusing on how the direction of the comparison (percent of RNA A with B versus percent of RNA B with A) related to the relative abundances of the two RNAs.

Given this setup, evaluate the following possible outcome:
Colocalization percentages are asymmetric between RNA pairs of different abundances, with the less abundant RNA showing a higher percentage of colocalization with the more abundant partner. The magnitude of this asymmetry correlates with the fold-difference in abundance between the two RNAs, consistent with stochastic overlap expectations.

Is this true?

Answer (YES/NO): YES